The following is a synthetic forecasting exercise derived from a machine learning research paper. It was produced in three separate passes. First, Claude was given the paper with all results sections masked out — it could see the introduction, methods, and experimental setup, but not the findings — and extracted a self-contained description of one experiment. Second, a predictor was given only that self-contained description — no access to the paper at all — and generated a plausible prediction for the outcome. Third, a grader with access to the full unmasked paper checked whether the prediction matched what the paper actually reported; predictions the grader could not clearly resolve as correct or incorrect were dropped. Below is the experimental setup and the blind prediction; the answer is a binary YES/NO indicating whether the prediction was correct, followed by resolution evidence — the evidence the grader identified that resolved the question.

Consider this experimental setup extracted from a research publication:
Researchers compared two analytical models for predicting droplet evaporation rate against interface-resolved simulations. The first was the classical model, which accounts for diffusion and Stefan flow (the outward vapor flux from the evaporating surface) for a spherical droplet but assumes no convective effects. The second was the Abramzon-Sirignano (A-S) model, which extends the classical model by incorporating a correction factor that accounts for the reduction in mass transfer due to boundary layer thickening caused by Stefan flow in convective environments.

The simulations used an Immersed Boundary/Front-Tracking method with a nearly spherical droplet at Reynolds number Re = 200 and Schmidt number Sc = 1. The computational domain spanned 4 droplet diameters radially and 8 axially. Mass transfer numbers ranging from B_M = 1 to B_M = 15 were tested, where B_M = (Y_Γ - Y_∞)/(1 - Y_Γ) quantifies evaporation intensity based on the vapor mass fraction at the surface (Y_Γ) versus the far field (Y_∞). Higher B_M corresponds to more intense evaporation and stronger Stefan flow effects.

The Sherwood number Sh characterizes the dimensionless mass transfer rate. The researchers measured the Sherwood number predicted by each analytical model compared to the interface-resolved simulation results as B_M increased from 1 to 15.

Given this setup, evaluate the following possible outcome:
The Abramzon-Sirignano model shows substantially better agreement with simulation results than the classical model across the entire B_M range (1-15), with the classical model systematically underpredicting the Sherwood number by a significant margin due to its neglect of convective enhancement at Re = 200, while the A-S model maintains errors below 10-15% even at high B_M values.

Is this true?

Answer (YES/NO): NO